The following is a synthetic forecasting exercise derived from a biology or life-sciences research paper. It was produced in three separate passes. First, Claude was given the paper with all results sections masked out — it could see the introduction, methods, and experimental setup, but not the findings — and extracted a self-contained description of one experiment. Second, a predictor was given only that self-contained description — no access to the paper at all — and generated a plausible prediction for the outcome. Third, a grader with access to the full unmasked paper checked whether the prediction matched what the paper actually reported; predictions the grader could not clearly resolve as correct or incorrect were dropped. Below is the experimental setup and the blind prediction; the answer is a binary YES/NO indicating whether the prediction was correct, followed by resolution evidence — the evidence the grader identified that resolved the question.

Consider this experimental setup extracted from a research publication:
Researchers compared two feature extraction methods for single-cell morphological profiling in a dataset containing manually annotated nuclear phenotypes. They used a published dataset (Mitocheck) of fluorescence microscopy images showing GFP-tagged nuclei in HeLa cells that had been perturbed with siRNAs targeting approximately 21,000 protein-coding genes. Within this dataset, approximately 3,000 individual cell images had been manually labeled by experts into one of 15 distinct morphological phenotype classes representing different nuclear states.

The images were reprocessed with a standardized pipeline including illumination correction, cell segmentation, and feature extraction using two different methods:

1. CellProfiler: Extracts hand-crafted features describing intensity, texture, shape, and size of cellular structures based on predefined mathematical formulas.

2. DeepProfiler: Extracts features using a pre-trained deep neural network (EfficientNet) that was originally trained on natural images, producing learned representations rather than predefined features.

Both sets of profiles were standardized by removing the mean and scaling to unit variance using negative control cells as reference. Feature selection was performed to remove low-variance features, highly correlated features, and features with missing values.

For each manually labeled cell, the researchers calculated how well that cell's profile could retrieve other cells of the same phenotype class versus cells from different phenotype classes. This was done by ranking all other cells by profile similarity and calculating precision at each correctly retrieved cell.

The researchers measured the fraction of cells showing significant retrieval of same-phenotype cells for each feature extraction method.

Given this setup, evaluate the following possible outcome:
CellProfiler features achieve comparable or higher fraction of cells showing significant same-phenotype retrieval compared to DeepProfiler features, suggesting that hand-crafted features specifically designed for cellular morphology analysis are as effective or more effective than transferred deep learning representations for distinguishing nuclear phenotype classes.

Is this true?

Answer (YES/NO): YES